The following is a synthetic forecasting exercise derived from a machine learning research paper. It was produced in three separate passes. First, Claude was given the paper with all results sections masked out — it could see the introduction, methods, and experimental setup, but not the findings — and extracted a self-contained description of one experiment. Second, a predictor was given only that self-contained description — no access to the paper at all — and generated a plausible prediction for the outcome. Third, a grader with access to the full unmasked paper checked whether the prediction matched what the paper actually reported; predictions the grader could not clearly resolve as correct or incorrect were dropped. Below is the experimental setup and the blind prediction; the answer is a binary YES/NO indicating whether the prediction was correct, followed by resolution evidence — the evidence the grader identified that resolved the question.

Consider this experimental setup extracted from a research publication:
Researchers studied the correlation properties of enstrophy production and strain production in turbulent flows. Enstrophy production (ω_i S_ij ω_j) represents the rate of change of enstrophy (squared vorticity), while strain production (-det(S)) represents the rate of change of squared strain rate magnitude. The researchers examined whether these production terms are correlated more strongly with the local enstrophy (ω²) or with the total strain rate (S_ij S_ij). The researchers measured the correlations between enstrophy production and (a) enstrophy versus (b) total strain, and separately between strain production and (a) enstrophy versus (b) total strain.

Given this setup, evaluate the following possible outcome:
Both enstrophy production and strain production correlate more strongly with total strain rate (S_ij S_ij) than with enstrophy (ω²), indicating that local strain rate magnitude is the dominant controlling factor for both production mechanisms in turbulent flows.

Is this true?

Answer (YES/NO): YES